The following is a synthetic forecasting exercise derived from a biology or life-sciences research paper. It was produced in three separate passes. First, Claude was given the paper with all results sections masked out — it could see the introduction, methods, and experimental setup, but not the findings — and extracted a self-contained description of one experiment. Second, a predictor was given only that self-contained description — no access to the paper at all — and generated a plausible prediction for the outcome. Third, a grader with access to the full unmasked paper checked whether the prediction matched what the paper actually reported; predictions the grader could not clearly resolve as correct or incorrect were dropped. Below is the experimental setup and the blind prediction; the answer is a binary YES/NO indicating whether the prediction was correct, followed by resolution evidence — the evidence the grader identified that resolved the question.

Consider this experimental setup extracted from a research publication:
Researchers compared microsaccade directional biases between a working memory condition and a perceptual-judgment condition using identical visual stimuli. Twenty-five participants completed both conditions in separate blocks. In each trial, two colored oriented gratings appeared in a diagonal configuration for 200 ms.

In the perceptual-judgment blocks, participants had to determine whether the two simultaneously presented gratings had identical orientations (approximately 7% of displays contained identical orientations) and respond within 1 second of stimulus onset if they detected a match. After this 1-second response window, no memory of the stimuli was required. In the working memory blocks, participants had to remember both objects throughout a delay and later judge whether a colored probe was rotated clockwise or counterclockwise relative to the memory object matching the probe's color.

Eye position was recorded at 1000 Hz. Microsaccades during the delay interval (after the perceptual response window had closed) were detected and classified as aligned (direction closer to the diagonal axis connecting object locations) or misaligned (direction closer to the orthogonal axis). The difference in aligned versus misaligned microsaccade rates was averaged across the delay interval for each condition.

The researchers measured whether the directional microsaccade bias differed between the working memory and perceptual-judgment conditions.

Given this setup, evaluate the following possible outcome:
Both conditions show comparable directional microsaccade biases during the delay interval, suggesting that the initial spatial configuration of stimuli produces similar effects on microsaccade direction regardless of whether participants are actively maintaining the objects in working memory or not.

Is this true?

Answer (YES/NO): NO